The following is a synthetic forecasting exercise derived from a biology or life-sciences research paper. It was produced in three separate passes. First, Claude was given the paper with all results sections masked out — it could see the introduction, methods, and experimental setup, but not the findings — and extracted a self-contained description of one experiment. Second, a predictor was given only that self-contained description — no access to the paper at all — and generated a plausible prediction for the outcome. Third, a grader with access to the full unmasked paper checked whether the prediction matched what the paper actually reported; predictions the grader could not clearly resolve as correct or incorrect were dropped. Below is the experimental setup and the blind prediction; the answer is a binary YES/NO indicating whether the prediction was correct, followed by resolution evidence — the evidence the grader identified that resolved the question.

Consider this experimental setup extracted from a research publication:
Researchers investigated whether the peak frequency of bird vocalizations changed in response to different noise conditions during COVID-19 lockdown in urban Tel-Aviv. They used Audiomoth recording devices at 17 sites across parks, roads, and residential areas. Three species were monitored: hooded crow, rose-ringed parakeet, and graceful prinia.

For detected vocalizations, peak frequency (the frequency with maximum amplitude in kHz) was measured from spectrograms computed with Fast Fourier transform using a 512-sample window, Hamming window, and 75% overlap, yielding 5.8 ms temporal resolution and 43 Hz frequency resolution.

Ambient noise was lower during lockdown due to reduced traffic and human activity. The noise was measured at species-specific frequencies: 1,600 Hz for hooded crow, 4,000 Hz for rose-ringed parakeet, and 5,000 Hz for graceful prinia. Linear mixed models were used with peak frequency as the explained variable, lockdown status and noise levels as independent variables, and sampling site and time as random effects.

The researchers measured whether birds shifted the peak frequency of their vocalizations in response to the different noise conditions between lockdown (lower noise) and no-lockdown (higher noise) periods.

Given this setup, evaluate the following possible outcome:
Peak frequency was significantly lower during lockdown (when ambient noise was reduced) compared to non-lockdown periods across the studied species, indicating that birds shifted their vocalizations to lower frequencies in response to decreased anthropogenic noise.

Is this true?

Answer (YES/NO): NO